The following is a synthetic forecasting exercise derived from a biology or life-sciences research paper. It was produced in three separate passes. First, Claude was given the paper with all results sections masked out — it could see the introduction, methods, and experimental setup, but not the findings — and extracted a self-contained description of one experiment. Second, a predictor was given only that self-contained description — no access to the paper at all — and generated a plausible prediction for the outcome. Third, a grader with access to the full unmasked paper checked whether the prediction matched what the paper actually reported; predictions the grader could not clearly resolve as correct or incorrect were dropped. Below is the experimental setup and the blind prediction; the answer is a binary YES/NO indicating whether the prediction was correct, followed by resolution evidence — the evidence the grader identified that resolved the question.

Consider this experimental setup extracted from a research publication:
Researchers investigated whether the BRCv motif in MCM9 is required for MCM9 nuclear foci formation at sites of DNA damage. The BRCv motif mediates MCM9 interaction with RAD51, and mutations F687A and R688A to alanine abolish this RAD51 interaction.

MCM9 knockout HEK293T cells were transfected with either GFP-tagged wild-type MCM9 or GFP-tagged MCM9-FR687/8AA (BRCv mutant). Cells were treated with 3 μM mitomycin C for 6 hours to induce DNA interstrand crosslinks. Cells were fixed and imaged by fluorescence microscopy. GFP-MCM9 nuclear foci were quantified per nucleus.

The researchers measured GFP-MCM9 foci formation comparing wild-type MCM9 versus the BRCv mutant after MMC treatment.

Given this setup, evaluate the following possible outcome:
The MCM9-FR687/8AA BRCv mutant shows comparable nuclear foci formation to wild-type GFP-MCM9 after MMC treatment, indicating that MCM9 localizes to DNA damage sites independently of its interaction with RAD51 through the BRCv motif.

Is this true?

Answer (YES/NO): NO